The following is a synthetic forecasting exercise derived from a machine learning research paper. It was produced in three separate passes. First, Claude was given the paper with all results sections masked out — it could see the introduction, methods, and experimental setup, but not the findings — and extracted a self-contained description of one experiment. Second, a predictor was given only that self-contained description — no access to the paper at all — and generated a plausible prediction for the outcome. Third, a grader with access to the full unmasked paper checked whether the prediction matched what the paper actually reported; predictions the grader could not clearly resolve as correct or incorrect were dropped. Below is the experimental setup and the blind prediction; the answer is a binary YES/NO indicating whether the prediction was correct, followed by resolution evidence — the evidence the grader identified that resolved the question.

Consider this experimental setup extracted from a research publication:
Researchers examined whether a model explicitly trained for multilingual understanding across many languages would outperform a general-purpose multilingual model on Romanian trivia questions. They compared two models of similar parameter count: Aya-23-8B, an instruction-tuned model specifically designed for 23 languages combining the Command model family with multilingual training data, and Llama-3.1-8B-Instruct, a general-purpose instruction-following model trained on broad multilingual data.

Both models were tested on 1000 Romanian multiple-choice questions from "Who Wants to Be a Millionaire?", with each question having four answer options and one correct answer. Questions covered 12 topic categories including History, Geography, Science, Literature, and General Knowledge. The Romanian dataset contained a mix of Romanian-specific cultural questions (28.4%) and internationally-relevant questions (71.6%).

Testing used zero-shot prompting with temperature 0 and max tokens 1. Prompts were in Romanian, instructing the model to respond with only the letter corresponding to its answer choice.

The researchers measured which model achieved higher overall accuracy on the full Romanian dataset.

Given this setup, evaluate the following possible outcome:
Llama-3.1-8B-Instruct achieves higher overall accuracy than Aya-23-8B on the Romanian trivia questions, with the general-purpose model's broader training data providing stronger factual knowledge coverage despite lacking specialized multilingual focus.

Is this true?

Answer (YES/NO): YES